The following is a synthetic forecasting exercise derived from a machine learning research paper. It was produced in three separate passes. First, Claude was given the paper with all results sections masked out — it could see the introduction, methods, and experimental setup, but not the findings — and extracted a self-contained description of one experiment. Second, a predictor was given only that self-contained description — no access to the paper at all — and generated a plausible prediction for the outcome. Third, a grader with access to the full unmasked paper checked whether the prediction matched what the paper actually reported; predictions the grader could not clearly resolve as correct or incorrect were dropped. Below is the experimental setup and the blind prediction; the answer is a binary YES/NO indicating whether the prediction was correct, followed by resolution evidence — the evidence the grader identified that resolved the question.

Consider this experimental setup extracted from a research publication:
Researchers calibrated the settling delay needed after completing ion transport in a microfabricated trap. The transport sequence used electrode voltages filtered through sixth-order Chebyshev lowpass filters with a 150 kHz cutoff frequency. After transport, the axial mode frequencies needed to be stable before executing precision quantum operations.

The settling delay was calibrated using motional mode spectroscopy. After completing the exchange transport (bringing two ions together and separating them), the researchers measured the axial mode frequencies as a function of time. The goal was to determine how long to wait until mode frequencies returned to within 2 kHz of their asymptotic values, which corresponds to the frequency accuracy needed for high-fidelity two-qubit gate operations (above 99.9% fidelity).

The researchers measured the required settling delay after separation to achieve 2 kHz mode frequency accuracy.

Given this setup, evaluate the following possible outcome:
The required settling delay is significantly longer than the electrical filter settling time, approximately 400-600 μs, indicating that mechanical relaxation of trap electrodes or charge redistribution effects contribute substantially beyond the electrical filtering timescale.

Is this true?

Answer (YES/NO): NO